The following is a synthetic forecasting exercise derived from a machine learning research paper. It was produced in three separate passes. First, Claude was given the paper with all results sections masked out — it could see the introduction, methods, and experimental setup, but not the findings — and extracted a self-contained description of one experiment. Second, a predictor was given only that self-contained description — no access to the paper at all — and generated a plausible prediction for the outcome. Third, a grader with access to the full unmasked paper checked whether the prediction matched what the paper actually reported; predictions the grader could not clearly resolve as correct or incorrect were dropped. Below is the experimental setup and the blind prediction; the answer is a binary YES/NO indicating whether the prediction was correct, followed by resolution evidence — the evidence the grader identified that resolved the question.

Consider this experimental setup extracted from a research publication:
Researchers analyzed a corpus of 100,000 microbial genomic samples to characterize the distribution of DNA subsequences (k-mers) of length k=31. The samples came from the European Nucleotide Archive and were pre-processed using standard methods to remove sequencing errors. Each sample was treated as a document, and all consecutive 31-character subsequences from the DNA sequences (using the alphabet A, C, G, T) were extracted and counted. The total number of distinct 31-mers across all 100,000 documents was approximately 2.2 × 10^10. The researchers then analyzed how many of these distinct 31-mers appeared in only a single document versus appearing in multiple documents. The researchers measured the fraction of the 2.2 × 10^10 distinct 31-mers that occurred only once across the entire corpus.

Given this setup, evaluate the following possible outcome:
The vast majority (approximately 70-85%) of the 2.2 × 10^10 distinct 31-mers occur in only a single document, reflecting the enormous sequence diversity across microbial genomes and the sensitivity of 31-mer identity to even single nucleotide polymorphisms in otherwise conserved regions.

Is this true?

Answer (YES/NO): YES